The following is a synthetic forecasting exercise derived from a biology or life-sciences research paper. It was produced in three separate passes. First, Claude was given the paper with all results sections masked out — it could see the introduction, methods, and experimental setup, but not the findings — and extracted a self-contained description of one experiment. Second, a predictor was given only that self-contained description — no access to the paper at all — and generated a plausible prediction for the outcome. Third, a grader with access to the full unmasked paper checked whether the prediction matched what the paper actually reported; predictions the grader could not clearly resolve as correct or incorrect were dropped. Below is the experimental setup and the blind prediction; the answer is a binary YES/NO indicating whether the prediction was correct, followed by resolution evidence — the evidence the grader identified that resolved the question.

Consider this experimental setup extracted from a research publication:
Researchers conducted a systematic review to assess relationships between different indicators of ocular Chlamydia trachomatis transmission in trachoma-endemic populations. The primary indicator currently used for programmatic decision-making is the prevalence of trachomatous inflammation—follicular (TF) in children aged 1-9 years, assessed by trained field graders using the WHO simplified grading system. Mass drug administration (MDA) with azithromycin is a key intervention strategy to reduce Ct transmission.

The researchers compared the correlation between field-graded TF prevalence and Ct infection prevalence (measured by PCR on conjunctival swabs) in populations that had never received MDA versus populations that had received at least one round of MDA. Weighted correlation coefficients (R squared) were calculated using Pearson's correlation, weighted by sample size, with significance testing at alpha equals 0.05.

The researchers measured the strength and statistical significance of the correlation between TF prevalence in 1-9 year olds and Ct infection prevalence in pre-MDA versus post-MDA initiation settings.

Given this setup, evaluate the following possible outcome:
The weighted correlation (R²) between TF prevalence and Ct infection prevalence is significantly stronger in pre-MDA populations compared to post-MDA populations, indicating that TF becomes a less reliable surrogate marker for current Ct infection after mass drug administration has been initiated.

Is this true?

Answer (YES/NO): YES